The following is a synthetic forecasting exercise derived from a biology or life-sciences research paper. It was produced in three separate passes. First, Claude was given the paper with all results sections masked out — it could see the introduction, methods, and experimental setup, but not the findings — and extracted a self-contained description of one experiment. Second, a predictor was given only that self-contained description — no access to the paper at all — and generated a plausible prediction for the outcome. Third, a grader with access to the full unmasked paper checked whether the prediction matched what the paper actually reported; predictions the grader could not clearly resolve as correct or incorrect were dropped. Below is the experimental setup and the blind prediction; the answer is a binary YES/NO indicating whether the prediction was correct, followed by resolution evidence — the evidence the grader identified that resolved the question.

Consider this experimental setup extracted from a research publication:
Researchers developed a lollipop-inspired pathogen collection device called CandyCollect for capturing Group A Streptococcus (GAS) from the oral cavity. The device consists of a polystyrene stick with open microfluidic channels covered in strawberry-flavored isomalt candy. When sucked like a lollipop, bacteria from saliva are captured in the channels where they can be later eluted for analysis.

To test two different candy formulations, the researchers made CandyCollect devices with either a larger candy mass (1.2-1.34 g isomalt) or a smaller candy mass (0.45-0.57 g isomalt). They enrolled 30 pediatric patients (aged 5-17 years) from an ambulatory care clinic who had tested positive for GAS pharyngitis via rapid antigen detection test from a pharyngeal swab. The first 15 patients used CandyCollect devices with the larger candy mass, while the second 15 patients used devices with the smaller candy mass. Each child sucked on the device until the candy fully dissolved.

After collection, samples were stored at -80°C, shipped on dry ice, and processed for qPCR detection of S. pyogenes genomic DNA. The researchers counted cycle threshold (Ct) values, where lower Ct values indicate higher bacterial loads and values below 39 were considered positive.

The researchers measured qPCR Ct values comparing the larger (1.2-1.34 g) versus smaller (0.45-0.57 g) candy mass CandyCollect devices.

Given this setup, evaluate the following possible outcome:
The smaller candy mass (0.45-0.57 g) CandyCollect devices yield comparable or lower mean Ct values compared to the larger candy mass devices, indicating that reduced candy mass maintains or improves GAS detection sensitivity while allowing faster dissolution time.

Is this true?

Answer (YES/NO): YES